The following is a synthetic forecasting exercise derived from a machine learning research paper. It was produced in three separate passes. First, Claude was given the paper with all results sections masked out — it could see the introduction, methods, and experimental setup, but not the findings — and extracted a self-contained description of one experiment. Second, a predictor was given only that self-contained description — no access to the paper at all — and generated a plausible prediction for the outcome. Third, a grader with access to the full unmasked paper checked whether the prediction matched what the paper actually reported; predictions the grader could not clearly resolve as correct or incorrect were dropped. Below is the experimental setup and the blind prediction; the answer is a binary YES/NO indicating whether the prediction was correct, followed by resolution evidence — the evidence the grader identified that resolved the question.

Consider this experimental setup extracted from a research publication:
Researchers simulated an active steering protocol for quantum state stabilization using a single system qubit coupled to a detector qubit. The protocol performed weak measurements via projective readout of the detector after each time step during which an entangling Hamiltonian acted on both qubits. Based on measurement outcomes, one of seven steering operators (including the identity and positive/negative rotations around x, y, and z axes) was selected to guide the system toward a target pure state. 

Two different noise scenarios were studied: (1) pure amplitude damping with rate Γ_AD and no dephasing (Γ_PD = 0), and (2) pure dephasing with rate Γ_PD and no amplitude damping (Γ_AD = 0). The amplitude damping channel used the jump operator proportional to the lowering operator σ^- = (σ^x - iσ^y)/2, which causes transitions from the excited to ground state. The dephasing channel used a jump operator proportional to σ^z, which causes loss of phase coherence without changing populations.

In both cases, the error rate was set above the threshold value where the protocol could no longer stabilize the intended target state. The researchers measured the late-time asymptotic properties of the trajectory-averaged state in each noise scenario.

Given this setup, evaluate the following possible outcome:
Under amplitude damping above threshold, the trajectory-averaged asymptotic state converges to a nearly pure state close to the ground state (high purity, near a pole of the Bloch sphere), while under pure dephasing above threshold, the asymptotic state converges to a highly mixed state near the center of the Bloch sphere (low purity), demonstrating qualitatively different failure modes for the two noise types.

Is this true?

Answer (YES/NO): YES